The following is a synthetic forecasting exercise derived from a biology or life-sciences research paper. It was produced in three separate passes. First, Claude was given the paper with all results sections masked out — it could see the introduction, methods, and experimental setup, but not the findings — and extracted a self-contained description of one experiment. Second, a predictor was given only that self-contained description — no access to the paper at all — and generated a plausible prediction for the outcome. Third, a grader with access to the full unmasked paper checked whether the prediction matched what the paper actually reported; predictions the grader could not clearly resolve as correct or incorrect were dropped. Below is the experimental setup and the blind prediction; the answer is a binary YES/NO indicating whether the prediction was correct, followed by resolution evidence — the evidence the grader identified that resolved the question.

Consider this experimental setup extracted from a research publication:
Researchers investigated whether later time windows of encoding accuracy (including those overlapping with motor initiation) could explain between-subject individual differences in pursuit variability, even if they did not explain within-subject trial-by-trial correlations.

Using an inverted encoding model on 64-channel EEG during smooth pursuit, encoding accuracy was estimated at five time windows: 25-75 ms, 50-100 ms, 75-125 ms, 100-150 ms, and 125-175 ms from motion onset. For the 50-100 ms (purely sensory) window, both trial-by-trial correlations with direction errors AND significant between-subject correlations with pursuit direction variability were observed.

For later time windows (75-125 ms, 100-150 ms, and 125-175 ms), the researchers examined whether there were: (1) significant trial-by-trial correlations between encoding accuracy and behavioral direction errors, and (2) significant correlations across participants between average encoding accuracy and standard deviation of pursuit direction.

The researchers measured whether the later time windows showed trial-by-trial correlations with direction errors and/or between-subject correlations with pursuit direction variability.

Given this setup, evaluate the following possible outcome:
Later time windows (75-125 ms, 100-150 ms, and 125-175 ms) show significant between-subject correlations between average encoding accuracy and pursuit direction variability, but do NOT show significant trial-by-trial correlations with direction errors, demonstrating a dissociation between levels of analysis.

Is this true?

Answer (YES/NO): YES